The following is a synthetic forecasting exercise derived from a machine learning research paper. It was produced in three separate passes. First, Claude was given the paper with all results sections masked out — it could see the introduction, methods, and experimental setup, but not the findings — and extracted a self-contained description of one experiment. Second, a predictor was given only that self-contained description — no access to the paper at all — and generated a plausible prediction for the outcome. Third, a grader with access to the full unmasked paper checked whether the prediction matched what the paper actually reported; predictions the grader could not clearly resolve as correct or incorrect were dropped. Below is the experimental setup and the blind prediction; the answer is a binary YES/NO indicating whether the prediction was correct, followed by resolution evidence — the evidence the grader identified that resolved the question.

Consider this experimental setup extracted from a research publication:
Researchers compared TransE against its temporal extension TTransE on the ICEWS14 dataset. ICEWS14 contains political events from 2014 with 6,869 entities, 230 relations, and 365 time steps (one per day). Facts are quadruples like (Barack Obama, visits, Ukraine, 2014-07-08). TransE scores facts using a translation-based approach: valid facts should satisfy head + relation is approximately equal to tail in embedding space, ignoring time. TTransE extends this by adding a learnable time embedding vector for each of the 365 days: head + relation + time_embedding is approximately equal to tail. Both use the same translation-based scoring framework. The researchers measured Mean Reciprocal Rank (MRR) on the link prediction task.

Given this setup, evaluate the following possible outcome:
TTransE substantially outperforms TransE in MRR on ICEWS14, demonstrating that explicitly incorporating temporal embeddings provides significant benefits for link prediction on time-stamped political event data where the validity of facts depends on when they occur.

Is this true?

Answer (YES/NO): NO